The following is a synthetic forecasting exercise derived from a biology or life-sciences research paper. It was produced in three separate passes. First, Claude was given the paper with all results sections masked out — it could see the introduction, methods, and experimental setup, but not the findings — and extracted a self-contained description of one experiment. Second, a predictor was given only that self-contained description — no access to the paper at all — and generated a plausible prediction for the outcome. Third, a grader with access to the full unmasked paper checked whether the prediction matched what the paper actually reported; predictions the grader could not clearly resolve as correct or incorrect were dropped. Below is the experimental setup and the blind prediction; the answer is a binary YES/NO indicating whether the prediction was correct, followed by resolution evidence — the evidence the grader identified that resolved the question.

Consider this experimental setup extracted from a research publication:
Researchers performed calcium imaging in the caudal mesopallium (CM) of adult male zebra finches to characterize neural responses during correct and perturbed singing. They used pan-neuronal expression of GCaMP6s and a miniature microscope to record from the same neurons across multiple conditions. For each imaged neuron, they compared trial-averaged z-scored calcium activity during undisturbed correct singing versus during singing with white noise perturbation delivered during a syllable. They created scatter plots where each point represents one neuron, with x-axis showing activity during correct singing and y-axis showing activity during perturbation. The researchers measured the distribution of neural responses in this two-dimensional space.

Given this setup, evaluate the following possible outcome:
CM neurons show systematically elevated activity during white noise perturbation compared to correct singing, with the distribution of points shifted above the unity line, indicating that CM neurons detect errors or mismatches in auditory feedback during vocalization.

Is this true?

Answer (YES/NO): NO